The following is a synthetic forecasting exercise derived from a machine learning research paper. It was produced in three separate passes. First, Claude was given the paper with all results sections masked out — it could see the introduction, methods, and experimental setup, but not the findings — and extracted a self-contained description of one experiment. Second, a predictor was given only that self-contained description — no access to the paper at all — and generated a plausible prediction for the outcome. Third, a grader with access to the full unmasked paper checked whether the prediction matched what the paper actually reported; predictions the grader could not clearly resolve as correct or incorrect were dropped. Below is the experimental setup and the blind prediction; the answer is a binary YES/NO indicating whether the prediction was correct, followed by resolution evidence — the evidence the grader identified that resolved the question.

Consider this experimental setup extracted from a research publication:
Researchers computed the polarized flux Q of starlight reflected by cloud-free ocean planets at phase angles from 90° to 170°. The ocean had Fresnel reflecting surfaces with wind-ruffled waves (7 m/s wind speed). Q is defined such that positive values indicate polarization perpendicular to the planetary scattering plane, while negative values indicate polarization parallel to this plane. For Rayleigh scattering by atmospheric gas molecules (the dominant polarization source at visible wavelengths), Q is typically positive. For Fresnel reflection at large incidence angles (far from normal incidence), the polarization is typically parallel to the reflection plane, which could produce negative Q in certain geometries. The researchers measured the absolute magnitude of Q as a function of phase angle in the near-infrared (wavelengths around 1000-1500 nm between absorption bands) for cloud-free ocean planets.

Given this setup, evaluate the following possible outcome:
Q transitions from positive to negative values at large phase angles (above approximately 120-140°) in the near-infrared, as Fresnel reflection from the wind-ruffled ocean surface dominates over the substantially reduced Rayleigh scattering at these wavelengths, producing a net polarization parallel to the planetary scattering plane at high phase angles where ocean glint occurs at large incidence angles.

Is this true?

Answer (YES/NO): NO